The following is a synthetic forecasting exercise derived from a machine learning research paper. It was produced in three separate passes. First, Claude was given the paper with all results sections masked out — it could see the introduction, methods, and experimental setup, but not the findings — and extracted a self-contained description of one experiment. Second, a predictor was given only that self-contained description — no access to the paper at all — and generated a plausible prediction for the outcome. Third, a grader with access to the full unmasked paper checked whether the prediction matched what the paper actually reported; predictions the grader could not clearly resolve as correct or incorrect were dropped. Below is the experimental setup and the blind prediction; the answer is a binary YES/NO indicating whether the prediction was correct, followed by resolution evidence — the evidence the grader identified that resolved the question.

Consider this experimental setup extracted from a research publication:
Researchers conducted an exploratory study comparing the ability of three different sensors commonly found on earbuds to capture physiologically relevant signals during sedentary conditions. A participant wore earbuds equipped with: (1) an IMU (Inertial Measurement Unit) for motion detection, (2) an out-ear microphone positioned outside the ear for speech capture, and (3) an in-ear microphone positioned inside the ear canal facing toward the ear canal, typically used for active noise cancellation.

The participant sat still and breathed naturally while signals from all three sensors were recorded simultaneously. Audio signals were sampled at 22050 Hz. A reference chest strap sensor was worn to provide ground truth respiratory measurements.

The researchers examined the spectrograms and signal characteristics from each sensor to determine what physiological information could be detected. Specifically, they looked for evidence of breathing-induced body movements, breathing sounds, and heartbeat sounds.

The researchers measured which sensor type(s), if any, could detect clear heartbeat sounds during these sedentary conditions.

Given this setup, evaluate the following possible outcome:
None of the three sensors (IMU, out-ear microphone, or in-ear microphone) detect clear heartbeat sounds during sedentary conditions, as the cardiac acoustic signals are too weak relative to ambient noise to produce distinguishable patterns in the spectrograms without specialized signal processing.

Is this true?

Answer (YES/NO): NO